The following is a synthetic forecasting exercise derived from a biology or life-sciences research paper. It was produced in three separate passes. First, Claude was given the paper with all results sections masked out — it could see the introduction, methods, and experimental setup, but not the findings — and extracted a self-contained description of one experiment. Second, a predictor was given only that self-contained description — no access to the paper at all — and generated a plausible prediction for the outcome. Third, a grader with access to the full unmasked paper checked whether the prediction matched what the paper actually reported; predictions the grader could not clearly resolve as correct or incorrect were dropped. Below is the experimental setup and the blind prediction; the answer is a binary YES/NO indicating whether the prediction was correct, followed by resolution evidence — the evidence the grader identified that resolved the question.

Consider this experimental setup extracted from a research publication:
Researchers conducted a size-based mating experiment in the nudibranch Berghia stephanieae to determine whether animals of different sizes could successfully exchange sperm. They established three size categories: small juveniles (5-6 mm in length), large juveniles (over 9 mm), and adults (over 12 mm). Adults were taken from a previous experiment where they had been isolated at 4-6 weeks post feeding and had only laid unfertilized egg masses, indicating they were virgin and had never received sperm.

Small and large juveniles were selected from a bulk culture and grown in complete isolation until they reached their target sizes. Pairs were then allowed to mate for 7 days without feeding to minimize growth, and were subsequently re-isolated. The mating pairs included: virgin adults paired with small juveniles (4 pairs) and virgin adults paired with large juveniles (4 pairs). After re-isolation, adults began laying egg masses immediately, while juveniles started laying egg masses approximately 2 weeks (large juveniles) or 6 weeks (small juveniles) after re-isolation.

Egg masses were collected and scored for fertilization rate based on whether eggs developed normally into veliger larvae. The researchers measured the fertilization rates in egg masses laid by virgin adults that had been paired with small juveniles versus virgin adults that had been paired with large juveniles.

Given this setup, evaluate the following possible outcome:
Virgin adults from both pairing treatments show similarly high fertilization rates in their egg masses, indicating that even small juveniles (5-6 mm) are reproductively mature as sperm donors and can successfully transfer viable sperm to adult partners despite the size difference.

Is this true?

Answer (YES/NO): NO